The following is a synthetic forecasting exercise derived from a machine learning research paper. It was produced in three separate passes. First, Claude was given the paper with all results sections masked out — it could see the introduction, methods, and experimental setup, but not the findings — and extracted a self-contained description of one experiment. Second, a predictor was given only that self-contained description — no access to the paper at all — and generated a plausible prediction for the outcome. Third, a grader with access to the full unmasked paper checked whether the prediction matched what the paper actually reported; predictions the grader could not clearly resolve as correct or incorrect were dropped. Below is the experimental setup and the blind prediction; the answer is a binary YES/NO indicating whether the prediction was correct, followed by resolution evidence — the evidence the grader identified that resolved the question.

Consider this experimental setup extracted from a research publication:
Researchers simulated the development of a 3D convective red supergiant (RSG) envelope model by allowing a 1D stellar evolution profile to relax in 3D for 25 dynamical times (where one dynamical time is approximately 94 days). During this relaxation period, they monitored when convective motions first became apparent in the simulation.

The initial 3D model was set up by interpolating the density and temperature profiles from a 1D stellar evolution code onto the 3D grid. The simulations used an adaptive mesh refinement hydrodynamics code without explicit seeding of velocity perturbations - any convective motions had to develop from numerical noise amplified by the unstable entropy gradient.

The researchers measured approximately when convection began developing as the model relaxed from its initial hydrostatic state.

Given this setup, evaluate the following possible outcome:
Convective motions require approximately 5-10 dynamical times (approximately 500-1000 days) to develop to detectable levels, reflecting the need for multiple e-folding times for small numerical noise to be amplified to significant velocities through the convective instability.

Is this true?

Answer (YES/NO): YES